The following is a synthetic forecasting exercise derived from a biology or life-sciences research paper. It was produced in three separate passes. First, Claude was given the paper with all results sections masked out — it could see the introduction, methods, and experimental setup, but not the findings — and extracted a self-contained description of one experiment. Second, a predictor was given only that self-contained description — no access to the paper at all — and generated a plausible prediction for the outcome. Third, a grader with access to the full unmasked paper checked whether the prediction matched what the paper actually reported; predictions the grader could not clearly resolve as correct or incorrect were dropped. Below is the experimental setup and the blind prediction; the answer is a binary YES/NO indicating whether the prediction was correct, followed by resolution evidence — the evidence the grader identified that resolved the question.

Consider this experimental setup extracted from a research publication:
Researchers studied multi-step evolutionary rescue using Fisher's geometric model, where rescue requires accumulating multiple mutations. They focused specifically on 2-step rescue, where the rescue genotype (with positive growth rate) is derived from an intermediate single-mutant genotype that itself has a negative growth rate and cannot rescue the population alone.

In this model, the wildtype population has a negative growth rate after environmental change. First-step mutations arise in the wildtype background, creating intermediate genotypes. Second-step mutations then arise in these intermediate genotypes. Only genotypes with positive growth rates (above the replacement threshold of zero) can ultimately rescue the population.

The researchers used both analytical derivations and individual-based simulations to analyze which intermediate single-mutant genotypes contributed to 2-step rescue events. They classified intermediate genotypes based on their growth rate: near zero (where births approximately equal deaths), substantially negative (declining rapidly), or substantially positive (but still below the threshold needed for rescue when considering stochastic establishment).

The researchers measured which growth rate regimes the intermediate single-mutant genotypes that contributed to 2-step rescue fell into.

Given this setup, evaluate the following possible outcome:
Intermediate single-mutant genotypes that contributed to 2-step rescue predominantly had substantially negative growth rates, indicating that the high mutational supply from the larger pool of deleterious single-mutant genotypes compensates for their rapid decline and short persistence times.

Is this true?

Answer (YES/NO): NO